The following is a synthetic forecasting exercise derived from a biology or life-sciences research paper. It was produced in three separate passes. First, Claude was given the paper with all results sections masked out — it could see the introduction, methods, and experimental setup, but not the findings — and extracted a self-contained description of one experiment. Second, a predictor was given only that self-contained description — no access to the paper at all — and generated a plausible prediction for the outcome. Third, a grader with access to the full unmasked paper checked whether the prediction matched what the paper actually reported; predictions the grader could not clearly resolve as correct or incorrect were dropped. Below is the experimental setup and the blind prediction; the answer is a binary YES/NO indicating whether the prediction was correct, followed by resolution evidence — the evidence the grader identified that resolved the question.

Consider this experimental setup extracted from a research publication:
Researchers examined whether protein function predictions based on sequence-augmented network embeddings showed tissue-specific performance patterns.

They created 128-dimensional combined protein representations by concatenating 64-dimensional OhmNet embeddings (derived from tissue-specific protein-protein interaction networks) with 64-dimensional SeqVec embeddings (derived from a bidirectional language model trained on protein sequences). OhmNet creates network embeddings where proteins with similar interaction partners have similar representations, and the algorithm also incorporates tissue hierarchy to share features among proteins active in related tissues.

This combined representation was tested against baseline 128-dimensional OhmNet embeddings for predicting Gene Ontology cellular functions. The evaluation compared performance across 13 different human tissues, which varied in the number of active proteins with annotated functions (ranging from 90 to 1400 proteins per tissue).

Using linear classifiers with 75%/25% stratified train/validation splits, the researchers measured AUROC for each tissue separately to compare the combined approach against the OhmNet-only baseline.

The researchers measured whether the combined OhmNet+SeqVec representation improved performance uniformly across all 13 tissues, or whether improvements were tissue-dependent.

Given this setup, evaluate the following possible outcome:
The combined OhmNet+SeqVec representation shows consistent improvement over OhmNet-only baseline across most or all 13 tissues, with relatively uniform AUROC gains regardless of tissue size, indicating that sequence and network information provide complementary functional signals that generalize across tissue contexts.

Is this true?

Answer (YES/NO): NO